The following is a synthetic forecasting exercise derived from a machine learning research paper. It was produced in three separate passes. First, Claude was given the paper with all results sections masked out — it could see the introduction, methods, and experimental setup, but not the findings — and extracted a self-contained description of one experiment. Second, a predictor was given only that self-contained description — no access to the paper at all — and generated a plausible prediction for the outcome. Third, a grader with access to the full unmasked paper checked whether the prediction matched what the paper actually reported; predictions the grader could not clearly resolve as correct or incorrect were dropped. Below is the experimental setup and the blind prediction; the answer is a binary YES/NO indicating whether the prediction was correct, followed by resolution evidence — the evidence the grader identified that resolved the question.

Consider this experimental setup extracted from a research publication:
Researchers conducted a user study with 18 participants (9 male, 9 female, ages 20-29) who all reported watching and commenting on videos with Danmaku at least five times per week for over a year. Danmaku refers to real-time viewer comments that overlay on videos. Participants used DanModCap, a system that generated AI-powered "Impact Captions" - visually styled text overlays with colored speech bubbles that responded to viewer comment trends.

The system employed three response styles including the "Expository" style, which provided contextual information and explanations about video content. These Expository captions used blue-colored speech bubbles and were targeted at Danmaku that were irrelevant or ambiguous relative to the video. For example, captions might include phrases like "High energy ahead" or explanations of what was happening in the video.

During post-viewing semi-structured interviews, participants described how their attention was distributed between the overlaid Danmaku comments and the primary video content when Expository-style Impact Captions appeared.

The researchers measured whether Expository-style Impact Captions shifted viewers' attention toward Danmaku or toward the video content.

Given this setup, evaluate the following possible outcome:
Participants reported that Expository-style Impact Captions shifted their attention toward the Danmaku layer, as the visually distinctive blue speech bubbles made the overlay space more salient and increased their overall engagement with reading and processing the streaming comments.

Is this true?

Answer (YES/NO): NO